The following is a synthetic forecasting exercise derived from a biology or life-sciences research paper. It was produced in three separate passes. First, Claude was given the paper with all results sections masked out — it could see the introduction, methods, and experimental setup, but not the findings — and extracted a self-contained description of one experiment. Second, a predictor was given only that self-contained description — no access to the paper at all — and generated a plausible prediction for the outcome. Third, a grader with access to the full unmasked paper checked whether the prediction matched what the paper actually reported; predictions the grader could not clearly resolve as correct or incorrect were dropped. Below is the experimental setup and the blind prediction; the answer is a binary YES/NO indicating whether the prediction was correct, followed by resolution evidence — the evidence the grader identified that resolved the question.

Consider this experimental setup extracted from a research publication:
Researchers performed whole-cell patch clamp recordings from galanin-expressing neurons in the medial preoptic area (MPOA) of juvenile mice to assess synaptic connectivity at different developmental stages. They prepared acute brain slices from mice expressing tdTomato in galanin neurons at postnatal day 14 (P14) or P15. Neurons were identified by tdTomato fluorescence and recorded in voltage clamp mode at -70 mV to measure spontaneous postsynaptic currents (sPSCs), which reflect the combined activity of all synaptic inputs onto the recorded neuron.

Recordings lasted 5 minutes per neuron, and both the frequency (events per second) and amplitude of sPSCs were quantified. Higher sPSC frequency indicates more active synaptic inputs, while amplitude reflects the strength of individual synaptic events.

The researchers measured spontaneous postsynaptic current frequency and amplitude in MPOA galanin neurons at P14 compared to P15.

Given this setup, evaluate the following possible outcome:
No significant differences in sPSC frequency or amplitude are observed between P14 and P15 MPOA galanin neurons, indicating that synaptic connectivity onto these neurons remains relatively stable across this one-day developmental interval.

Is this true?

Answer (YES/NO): NO